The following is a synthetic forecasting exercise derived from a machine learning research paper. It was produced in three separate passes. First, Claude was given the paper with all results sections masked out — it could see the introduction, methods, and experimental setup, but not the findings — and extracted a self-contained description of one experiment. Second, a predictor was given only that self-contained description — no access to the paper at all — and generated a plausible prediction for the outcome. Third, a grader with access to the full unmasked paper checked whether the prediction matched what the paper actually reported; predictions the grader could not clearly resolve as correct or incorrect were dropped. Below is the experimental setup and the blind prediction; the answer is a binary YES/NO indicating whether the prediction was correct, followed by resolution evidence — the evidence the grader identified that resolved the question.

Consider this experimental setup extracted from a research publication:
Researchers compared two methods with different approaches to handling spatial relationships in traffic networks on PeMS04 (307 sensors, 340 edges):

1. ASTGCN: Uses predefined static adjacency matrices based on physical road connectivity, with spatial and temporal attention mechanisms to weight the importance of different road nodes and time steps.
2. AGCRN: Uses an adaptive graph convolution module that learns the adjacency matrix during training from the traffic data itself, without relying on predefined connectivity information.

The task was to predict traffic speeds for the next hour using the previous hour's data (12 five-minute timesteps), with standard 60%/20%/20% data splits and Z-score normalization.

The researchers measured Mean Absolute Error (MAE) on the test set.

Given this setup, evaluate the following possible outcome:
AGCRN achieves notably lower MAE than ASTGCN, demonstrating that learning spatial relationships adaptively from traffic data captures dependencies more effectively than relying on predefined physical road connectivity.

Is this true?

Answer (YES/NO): YES